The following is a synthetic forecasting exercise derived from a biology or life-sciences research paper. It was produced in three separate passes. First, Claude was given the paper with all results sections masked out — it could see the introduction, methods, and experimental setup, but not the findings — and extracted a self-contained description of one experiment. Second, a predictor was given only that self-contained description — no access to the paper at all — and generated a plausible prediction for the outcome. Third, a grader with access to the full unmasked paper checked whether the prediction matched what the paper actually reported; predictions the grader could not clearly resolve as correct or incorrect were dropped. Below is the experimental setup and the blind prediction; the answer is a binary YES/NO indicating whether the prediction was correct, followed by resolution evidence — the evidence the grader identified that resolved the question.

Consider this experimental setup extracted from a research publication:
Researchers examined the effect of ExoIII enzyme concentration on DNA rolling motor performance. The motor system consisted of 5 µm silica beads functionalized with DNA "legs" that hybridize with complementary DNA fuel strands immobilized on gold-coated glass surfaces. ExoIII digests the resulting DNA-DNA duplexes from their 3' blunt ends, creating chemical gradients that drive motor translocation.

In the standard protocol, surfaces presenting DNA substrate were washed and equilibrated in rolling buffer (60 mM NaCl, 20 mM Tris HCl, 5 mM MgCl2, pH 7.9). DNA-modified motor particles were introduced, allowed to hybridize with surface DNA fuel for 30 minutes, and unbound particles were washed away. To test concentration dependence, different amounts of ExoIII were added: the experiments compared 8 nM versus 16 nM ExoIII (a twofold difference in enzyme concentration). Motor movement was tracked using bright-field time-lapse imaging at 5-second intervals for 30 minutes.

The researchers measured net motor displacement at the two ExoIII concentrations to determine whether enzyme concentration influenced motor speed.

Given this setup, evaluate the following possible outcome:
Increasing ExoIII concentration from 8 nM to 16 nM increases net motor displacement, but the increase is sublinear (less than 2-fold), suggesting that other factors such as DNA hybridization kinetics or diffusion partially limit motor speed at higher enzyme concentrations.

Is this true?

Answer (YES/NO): YES